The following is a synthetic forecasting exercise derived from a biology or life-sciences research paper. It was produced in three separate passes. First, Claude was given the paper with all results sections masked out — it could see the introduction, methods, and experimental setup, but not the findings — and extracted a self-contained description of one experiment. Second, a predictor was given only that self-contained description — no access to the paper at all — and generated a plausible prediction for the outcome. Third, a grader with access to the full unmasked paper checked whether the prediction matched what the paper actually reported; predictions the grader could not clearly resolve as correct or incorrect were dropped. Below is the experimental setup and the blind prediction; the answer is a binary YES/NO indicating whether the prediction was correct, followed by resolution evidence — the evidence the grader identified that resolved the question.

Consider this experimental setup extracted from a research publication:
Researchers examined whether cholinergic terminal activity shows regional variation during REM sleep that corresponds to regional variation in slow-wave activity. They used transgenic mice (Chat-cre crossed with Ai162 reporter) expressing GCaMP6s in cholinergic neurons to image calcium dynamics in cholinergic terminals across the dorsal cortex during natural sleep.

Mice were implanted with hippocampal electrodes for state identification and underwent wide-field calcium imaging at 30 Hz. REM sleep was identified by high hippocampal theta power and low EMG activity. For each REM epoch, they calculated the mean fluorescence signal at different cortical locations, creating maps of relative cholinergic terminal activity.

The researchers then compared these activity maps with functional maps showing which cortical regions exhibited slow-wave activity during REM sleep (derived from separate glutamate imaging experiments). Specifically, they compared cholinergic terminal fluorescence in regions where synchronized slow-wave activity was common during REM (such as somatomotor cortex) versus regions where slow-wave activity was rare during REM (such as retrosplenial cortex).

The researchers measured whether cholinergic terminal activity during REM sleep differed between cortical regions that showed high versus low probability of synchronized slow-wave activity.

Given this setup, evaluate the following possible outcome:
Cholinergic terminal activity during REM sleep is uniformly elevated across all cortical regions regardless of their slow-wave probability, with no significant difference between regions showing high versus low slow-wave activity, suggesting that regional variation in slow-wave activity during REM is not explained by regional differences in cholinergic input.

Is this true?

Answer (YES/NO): NO